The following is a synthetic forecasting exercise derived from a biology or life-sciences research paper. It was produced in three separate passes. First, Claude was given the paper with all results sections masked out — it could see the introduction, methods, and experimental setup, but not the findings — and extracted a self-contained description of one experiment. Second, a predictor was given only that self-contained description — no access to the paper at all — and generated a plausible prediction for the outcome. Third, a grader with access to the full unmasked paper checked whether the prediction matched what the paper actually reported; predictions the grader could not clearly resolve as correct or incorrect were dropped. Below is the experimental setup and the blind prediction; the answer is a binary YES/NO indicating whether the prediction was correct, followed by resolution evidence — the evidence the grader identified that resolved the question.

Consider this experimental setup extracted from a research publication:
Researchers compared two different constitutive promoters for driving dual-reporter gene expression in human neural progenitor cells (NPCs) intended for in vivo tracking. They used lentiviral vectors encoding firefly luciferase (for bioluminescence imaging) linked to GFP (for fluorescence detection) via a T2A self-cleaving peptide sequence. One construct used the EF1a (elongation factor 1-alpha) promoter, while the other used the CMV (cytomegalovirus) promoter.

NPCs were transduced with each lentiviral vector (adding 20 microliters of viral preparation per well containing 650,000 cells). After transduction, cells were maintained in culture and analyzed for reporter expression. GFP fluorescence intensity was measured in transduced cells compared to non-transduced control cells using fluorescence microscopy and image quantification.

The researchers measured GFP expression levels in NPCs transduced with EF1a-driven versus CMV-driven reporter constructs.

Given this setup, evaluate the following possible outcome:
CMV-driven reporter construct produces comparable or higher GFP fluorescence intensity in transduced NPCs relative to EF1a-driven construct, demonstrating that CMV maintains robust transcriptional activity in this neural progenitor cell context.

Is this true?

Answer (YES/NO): NO